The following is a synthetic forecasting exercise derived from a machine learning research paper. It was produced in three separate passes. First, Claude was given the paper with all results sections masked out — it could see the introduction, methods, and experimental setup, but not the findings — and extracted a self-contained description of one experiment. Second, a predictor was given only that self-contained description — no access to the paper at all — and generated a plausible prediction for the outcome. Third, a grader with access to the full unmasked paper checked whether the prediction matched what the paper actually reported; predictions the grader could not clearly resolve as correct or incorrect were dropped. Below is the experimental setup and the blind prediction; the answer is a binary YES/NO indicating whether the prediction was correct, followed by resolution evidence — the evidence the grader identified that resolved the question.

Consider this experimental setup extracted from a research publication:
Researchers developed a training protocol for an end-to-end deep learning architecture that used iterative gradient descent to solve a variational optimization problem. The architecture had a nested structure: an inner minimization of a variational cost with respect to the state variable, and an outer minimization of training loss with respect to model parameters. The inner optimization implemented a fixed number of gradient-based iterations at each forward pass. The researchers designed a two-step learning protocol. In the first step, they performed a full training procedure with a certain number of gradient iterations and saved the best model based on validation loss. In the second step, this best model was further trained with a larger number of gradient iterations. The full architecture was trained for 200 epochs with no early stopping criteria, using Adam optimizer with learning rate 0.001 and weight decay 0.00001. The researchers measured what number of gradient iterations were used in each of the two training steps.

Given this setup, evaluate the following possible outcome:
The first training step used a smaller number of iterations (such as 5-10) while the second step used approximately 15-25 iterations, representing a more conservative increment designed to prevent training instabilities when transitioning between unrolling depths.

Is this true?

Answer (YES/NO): NO